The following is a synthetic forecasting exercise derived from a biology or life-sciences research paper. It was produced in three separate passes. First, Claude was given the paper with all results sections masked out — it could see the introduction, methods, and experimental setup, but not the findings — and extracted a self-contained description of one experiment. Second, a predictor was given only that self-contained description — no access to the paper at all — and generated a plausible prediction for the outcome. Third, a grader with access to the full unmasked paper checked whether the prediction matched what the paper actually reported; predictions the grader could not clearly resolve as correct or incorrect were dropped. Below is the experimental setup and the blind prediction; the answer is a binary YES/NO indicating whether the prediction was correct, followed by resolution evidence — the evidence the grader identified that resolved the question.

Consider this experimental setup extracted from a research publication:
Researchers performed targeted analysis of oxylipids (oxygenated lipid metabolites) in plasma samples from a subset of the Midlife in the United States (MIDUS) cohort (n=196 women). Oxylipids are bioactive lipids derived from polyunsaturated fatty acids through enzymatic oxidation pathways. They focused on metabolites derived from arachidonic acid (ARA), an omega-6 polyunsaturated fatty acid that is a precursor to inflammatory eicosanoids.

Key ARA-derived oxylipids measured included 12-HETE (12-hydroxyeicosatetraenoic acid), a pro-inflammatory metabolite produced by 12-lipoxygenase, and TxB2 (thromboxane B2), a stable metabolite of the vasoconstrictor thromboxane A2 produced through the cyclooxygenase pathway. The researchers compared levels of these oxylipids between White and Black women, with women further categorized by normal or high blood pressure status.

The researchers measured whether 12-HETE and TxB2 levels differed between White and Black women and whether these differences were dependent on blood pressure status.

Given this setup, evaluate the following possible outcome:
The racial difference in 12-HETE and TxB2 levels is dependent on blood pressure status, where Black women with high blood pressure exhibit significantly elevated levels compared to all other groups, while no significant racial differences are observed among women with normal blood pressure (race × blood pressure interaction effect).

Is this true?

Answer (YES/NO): NO